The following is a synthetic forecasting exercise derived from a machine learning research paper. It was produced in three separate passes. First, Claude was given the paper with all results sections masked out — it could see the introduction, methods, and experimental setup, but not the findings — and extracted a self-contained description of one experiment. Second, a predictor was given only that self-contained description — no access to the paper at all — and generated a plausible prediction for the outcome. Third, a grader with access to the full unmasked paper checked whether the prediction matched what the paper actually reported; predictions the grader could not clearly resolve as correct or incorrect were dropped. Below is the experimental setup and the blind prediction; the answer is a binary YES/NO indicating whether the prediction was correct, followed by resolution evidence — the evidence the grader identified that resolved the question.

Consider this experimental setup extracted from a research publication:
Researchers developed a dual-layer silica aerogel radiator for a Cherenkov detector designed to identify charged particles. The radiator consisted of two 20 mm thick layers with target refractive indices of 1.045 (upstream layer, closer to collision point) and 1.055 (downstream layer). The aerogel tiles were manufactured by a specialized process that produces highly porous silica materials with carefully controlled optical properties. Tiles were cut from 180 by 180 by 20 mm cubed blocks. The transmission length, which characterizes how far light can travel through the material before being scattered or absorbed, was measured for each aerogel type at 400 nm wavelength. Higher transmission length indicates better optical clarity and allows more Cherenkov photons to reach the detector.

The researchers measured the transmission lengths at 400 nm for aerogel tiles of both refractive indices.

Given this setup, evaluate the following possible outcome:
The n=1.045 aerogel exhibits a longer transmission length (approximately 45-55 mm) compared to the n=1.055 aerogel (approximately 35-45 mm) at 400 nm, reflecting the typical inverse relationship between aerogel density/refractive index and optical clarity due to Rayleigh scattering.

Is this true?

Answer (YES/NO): YES